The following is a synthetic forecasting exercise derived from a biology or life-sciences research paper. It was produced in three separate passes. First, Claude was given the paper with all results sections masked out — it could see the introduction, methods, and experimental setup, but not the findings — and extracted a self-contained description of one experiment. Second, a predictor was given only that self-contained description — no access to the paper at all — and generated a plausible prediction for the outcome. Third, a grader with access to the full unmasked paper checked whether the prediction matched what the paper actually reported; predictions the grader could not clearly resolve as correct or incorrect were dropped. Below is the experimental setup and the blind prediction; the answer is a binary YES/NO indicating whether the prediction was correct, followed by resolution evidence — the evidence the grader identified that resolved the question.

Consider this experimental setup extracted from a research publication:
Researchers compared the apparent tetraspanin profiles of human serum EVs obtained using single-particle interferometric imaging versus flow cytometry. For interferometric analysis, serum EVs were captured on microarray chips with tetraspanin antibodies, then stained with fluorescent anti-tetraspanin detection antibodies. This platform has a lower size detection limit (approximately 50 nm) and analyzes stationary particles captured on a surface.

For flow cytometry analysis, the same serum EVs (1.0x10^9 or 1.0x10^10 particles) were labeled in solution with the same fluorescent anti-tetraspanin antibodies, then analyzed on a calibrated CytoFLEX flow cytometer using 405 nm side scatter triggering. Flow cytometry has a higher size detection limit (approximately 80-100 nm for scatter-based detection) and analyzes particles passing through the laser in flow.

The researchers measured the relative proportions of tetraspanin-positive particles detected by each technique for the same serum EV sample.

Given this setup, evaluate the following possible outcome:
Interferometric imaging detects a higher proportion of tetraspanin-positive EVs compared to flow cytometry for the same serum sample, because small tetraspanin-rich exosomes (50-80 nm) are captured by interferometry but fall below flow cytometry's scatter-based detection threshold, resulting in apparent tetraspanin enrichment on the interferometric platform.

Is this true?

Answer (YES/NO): NO